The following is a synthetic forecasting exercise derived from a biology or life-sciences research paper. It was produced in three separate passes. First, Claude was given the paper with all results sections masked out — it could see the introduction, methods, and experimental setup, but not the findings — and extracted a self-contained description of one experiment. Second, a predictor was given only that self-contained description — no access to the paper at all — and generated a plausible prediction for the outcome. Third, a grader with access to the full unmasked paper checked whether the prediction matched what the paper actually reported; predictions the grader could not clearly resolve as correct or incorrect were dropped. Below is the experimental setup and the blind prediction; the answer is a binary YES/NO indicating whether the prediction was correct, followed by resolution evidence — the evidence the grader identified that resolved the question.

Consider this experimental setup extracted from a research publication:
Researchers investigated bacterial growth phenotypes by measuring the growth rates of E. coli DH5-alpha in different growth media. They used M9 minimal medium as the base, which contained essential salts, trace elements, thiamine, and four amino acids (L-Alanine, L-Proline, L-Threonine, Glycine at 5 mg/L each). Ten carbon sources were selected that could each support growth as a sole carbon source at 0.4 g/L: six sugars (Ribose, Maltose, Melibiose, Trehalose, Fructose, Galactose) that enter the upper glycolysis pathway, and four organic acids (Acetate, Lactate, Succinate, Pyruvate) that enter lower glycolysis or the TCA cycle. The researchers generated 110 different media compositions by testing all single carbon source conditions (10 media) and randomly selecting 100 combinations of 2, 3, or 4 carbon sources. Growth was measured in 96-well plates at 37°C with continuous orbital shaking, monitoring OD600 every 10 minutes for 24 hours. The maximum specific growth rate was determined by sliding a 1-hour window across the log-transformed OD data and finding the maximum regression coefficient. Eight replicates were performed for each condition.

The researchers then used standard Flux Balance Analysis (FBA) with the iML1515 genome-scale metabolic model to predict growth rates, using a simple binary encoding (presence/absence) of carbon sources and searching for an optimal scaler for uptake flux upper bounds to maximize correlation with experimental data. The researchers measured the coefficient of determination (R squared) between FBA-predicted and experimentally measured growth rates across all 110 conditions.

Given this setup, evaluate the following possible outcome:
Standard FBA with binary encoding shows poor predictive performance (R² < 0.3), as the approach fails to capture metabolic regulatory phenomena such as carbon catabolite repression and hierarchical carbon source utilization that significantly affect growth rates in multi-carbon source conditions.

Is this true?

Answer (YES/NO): NO